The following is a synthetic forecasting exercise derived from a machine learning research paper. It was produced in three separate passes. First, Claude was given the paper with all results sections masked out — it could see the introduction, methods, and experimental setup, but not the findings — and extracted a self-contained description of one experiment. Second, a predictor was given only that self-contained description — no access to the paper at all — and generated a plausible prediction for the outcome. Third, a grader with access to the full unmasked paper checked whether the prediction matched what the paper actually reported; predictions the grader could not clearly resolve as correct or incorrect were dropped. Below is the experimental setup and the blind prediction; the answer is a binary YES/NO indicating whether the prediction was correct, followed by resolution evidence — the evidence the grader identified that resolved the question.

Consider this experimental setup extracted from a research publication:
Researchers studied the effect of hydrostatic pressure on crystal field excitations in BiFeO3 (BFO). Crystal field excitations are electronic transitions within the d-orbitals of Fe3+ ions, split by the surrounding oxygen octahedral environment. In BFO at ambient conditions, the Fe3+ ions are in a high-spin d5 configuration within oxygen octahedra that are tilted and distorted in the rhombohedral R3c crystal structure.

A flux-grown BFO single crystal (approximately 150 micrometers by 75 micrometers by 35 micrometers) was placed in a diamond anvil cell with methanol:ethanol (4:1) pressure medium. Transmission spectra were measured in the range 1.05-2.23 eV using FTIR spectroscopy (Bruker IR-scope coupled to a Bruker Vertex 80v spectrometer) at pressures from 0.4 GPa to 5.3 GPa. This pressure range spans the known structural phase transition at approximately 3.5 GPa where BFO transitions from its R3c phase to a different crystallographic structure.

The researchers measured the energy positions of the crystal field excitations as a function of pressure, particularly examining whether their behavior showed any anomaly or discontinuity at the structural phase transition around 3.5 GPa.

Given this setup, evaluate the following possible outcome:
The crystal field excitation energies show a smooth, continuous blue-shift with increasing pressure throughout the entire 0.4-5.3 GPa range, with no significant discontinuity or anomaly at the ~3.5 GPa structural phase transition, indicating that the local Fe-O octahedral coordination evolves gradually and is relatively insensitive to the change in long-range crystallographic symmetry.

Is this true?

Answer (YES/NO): NO